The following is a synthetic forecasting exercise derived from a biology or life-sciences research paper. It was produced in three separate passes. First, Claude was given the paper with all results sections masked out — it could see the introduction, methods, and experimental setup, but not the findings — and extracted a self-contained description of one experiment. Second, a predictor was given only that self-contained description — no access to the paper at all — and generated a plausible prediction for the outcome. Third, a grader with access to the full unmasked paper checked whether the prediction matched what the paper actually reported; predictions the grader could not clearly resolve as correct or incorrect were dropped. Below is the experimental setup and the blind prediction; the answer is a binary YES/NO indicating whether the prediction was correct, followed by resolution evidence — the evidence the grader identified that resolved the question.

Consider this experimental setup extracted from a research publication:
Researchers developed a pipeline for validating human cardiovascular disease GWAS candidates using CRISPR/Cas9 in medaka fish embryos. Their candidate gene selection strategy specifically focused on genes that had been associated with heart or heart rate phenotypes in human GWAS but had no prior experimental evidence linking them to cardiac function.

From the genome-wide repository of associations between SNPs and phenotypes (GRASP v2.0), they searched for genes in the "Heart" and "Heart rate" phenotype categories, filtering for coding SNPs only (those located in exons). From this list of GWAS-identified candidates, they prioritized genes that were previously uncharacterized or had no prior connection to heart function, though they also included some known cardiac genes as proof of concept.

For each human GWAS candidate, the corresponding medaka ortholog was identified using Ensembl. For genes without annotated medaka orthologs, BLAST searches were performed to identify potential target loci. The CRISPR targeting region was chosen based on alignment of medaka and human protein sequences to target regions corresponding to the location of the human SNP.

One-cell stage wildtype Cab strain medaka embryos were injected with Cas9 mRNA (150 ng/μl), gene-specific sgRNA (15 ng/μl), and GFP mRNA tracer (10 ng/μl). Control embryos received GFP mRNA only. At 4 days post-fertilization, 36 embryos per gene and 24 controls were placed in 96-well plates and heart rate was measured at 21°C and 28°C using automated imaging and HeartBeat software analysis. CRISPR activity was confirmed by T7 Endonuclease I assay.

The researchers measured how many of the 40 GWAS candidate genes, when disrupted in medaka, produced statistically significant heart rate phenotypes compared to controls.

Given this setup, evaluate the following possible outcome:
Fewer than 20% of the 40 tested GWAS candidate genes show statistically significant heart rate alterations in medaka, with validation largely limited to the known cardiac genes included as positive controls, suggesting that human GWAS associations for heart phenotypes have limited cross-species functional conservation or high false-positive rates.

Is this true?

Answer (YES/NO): NO